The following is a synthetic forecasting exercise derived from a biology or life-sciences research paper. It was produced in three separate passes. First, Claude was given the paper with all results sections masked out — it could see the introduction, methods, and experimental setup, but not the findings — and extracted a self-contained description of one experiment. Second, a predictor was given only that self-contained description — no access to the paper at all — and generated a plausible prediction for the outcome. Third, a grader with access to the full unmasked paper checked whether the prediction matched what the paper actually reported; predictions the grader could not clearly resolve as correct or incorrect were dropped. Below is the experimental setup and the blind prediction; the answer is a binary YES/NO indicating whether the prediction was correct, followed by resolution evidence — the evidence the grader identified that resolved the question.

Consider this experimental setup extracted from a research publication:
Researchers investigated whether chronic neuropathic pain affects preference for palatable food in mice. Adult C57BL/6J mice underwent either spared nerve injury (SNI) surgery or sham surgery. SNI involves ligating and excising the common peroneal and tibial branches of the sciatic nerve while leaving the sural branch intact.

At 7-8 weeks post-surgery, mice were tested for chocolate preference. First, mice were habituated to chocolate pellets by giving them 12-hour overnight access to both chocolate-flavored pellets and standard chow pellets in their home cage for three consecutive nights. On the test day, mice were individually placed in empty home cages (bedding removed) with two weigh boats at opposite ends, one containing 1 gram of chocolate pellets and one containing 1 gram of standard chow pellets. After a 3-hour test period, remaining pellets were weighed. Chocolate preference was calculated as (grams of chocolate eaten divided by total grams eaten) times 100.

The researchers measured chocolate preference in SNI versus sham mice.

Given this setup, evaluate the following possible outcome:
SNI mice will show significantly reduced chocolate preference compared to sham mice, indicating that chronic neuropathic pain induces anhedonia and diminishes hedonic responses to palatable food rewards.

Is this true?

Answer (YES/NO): NO